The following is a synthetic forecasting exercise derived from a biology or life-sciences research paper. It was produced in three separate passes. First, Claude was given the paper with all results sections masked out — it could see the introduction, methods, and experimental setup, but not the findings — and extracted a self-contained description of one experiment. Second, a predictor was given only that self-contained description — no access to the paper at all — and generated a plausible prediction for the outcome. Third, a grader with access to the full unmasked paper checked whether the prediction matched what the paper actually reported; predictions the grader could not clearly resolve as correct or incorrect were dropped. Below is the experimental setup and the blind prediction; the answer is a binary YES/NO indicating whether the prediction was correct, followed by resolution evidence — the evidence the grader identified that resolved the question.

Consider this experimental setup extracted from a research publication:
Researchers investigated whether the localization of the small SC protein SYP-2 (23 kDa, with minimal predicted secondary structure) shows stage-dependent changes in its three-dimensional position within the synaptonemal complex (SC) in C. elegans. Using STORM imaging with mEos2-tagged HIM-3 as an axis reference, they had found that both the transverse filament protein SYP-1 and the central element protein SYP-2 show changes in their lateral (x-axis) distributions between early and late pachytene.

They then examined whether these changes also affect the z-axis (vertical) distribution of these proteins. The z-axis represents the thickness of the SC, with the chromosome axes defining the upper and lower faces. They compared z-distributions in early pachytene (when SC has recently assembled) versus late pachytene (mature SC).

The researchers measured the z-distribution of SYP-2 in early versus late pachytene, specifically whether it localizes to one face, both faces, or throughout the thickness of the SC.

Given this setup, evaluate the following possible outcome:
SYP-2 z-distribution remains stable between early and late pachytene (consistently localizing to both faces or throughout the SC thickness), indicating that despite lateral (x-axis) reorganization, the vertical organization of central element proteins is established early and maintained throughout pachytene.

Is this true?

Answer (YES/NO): NO